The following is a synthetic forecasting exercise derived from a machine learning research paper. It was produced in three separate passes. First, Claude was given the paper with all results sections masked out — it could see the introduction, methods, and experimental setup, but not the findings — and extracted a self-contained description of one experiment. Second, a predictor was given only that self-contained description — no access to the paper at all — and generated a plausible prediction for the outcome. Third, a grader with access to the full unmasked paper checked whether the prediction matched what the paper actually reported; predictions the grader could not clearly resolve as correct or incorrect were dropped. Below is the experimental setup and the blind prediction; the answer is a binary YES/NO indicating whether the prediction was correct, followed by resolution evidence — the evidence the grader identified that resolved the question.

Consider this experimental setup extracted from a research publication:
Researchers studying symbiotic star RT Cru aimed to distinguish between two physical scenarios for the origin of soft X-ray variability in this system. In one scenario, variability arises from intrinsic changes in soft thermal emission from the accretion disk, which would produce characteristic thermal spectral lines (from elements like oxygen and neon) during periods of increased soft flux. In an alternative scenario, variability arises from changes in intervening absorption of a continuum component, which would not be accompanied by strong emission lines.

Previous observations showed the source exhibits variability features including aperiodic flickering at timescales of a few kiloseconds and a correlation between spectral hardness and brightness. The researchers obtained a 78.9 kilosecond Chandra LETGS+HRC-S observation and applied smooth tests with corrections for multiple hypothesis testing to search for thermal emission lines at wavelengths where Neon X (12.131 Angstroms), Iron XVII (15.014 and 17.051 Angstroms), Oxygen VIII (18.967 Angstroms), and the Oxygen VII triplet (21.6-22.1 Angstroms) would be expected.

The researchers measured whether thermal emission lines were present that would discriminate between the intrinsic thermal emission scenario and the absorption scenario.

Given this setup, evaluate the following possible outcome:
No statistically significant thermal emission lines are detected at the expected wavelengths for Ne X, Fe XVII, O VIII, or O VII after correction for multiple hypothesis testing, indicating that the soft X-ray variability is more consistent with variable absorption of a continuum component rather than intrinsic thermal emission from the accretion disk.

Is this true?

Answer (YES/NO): YES